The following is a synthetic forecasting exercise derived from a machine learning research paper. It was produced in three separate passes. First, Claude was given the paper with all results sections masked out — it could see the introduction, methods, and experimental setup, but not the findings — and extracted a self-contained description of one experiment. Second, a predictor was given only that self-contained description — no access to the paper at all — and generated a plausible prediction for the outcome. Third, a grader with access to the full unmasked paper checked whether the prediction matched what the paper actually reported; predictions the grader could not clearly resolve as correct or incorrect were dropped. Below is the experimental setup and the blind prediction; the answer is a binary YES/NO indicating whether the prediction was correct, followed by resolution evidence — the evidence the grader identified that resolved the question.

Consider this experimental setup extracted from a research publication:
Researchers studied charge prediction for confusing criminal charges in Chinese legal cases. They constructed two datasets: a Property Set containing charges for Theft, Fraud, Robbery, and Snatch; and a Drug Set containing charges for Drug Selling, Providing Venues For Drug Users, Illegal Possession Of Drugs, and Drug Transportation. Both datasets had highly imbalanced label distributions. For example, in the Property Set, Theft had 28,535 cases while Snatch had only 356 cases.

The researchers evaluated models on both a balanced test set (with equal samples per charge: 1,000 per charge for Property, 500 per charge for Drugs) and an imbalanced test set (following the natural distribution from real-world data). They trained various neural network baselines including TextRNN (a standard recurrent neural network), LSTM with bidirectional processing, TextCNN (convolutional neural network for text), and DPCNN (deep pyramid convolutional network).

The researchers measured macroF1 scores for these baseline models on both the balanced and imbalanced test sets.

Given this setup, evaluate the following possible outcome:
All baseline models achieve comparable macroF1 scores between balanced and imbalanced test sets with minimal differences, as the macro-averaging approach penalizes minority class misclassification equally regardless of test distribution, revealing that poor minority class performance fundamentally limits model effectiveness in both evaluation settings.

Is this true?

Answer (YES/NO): NO